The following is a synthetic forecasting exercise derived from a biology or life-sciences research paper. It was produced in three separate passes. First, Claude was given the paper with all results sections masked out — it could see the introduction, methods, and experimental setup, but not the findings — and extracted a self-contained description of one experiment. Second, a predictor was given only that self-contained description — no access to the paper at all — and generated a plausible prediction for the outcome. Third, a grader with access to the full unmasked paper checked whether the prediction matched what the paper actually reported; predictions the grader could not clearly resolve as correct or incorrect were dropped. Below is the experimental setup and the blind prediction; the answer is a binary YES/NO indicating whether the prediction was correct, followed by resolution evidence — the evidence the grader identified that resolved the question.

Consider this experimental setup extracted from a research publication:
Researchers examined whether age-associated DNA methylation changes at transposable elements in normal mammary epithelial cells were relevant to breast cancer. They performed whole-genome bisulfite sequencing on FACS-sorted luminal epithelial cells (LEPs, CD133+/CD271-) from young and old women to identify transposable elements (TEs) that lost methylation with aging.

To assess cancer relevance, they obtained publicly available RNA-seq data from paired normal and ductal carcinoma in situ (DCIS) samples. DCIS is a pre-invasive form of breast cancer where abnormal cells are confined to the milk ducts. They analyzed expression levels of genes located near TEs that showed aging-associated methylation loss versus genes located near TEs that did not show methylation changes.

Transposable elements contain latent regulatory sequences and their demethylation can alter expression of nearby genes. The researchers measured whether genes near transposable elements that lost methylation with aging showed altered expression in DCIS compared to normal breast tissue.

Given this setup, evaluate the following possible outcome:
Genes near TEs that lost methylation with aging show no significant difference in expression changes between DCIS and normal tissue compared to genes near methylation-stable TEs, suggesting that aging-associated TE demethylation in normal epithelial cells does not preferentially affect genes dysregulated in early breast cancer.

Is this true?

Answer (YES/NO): NO